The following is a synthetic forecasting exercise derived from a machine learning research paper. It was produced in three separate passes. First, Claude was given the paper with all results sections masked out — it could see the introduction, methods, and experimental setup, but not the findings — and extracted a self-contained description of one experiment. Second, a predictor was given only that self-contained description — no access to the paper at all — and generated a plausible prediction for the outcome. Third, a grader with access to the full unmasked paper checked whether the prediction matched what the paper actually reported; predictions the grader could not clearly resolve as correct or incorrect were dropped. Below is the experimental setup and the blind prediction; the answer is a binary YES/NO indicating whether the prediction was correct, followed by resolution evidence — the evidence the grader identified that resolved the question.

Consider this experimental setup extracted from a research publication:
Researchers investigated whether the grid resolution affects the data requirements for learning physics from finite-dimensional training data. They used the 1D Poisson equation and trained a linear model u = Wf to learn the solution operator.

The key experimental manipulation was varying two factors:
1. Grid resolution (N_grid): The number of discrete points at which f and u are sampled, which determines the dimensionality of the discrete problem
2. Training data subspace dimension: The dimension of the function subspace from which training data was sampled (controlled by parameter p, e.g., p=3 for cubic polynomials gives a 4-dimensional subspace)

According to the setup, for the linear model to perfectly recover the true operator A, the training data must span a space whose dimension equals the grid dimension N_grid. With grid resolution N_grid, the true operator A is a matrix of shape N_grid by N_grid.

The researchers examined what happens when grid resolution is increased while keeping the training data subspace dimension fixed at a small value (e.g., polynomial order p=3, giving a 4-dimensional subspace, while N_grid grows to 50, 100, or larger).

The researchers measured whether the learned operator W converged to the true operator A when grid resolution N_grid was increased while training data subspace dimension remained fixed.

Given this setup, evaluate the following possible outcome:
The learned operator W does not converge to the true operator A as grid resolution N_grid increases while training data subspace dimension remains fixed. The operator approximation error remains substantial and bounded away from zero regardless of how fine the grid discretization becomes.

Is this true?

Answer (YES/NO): YES